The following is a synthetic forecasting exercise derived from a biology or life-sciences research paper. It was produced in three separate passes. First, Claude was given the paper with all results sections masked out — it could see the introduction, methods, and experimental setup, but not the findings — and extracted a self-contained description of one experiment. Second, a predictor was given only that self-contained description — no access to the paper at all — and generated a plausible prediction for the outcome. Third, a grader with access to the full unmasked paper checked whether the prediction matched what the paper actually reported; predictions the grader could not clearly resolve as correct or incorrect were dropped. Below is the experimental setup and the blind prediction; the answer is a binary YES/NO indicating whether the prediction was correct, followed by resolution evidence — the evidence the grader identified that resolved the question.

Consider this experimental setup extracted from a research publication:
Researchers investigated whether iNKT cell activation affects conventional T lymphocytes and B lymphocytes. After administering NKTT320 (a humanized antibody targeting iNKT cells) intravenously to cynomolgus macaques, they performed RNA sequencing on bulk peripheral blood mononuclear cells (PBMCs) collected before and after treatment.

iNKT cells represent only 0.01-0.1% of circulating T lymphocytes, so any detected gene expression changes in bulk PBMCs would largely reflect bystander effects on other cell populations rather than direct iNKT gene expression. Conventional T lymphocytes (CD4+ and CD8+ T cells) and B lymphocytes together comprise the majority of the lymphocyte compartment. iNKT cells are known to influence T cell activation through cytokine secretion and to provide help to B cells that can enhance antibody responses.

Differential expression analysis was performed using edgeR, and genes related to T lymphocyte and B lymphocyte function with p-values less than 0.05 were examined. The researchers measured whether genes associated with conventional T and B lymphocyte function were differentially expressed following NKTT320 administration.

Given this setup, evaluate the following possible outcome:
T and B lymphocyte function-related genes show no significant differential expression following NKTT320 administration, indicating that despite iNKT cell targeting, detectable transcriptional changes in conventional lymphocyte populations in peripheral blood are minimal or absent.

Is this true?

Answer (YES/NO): NO